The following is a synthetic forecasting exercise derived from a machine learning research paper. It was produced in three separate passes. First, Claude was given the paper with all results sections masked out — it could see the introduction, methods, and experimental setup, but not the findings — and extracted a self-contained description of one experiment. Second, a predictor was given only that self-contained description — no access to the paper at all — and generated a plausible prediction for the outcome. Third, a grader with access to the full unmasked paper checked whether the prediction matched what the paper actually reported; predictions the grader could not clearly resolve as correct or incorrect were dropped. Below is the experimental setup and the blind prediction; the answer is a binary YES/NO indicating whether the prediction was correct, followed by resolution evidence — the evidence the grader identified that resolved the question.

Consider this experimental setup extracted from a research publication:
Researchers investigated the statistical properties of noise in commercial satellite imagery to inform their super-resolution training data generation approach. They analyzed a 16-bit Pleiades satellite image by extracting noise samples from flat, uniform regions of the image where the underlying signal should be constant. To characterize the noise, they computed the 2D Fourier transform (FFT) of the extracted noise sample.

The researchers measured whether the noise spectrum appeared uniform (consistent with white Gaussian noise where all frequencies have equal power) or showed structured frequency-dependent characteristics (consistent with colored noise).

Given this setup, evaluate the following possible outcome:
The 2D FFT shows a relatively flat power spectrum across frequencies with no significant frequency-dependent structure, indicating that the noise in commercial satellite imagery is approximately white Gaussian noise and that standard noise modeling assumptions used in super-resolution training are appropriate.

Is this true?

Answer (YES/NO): NO